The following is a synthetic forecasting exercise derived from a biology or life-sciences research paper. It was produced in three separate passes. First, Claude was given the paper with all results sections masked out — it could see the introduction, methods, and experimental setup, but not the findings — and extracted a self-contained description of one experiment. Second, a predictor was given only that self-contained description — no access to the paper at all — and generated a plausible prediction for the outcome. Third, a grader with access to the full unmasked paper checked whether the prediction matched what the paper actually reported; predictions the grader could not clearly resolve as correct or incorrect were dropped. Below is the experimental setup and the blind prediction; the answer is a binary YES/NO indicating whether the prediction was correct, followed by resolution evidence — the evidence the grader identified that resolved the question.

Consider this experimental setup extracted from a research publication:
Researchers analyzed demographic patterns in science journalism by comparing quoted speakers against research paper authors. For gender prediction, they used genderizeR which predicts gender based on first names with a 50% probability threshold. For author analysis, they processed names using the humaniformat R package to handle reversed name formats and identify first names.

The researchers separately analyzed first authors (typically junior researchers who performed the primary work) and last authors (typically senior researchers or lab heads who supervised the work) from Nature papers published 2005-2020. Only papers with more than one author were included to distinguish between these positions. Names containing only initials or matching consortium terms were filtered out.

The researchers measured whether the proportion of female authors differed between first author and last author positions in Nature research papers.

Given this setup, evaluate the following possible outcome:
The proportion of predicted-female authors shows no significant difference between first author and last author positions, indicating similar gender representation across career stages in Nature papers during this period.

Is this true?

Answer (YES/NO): NO